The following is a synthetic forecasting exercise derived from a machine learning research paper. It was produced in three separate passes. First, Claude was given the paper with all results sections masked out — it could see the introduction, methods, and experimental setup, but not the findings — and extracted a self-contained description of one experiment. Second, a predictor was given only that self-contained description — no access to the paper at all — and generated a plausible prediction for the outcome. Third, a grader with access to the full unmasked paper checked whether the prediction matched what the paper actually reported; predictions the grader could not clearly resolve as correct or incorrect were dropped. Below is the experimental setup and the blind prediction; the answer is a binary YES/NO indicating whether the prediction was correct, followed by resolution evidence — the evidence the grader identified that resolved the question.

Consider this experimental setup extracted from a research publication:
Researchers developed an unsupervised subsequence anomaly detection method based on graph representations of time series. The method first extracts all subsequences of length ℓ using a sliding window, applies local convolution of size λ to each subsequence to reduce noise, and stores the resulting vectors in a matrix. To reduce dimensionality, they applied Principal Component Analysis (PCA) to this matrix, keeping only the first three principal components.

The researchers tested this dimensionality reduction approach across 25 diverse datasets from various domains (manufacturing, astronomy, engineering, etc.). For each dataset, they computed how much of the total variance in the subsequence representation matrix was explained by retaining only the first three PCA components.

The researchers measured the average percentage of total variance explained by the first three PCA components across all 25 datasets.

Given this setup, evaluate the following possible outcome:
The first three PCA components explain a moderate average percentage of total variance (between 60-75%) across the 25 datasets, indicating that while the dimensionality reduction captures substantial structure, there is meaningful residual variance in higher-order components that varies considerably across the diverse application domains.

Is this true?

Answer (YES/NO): NO